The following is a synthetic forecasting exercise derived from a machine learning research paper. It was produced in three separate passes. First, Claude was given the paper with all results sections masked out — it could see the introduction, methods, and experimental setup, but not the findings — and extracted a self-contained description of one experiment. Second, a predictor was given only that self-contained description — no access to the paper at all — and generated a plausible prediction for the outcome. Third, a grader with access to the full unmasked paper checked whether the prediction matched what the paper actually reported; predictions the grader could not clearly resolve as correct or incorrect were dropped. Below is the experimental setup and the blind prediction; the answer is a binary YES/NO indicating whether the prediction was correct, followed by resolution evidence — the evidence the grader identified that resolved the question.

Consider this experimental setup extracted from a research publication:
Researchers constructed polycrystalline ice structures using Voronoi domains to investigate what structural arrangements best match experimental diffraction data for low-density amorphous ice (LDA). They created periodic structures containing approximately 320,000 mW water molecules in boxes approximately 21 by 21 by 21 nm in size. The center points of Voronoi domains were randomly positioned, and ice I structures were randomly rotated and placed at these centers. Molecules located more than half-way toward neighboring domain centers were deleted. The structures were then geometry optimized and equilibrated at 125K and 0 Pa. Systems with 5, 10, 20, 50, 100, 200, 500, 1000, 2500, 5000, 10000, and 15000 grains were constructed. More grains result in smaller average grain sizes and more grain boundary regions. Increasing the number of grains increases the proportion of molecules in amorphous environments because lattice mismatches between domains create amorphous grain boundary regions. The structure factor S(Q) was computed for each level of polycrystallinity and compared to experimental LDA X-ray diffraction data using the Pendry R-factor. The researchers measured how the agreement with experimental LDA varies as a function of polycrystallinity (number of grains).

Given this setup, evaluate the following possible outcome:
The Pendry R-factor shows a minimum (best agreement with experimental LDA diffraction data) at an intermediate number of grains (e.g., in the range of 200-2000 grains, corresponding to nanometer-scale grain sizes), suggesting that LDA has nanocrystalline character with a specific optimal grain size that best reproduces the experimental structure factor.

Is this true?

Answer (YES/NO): NO